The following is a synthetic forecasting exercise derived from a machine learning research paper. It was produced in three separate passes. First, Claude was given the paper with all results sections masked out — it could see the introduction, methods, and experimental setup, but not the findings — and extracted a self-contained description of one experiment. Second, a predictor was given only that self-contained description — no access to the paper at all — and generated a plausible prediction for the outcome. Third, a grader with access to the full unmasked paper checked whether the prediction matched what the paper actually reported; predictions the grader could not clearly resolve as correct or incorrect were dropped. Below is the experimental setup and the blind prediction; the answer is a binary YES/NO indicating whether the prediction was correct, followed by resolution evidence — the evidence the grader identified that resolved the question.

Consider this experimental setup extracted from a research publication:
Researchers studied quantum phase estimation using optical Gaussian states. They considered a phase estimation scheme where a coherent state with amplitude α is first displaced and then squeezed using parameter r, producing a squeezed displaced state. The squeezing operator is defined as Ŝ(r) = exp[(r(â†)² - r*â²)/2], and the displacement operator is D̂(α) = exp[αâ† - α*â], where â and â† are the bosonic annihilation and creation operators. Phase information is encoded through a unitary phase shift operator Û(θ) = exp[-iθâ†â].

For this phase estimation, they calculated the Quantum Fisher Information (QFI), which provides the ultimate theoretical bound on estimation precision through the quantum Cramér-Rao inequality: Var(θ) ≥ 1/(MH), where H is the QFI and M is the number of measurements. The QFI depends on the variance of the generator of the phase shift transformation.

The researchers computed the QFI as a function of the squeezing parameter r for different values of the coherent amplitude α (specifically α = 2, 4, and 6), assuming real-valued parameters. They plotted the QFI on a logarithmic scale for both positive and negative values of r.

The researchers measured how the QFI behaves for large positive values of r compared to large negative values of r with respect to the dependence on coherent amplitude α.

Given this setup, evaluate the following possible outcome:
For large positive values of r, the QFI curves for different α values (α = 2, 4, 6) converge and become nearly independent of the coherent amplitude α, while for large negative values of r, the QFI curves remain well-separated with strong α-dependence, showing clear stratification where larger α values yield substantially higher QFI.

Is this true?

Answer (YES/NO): NO